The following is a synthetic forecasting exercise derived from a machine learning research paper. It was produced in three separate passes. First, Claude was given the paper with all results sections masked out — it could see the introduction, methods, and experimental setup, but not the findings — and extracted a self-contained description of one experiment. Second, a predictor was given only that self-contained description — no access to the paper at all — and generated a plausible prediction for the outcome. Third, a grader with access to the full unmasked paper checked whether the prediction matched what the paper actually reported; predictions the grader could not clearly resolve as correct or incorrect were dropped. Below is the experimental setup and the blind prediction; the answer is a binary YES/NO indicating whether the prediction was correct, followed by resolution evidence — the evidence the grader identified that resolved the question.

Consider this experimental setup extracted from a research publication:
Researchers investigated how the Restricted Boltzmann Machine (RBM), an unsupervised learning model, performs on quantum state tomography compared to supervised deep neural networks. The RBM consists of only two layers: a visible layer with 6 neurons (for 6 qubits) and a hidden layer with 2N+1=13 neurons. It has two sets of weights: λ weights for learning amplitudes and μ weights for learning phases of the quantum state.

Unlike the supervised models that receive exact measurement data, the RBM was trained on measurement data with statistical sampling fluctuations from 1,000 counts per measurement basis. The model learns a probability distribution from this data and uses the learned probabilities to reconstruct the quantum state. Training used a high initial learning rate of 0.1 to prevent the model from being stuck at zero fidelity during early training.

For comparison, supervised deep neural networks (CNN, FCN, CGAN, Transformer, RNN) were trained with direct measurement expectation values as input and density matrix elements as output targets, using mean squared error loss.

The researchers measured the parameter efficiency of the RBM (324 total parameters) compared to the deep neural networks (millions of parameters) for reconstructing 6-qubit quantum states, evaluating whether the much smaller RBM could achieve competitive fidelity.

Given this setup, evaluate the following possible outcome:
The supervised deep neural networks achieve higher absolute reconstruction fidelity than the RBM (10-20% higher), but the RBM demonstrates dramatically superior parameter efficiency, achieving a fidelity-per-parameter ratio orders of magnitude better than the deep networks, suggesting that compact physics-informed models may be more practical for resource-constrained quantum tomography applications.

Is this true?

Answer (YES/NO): NO